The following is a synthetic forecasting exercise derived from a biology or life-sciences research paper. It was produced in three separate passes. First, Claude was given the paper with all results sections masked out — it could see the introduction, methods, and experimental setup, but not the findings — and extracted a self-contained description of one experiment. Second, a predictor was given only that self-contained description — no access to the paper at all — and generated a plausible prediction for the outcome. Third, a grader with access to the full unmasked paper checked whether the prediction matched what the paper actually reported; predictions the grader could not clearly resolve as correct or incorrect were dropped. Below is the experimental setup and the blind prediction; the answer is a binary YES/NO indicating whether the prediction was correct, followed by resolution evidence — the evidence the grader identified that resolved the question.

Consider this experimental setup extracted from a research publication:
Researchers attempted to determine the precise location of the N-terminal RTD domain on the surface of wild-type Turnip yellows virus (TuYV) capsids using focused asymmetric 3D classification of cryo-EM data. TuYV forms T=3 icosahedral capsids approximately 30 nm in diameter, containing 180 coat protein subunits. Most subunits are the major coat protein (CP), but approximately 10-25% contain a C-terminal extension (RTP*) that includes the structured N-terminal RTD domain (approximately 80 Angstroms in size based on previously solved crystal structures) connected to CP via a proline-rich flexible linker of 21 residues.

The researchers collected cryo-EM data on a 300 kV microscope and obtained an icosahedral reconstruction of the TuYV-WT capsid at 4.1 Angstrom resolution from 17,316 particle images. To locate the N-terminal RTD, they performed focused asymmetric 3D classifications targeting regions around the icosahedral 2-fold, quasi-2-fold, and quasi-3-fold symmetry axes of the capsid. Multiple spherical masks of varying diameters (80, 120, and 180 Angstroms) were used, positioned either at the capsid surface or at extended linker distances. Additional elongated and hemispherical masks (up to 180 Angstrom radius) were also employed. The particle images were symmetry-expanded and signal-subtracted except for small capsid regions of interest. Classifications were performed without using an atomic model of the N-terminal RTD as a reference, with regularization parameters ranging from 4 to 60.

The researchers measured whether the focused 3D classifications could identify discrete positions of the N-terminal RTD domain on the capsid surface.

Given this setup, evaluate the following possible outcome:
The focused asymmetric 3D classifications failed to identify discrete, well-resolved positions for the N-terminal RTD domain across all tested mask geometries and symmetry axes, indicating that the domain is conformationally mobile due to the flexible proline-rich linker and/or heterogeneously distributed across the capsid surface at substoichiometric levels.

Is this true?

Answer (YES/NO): YES